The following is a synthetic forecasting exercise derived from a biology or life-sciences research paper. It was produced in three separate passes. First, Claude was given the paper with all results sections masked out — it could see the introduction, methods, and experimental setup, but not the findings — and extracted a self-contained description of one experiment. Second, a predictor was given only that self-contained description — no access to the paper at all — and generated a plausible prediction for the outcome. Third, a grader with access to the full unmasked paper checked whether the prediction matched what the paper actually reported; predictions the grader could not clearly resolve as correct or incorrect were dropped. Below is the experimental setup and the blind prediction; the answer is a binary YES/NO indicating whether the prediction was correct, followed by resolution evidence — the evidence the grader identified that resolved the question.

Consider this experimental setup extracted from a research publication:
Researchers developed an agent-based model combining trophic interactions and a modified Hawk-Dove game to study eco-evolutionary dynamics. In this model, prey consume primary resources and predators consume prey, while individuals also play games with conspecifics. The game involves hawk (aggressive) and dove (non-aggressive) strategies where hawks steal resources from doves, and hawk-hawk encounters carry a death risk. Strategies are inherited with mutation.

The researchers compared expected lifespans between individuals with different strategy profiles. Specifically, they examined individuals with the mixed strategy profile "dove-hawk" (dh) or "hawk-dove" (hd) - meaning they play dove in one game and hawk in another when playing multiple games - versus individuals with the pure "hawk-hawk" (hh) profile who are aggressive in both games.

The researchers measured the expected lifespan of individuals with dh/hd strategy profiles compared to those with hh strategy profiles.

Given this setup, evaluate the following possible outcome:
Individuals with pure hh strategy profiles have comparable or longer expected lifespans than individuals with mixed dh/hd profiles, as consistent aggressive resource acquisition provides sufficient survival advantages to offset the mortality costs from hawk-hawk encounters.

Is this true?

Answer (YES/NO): YES